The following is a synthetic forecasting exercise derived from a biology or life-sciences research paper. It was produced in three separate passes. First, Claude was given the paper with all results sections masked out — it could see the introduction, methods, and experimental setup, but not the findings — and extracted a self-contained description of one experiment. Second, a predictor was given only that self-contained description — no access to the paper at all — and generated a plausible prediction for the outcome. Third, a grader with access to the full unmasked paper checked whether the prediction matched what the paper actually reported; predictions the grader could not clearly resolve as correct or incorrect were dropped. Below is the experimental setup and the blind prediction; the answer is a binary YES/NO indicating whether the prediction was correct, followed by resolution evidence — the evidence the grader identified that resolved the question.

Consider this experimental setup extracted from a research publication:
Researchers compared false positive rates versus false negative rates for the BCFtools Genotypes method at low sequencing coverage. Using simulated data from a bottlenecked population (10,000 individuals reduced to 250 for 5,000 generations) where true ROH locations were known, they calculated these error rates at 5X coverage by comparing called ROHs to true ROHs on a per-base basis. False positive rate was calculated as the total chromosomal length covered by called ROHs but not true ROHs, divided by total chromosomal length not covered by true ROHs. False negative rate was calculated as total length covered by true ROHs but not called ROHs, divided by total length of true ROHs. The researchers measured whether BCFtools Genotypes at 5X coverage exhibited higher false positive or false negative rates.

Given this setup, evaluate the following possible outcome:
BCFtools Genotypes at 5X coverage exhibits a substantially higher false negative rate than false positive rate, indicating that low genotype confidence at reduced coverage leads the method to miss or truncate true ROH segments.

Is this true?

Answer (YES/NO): YES